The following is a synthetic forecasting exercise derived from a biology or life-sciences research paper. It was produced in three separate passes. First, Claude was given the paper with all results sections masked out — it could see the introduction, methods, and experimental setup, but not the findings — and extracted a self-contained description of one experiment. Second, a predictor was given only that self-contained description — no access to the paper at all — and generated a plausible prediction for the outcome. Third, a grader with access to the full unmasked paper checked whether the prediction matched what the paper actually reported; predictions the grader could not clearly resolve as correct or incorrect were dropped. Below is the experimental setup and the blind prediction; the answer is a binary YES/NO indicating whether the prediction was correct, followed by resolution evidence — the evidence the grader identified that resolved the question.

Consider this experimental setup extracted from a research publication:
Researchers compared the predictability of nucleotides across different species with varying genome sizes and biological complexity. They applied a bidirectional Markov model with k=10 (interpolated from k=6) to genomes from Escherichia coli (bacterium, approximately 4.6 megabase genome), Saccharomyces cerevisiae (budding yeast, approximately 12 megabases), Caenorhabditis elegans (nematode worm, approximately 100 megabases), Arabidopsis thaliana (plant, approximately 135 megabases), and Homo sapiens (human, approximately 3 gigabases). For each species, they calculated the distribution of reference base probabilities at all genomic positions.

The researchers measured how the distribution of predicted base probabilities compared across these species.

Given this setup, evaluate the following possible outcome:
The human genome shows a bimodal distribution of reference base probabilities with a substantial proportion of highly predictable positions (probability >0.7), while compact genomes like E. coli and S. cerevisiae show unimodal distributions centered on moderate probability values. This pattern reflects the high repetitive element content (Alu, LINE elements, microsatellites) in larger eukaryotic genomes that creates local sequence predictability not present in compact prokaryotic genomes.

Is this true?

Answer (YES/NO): NO